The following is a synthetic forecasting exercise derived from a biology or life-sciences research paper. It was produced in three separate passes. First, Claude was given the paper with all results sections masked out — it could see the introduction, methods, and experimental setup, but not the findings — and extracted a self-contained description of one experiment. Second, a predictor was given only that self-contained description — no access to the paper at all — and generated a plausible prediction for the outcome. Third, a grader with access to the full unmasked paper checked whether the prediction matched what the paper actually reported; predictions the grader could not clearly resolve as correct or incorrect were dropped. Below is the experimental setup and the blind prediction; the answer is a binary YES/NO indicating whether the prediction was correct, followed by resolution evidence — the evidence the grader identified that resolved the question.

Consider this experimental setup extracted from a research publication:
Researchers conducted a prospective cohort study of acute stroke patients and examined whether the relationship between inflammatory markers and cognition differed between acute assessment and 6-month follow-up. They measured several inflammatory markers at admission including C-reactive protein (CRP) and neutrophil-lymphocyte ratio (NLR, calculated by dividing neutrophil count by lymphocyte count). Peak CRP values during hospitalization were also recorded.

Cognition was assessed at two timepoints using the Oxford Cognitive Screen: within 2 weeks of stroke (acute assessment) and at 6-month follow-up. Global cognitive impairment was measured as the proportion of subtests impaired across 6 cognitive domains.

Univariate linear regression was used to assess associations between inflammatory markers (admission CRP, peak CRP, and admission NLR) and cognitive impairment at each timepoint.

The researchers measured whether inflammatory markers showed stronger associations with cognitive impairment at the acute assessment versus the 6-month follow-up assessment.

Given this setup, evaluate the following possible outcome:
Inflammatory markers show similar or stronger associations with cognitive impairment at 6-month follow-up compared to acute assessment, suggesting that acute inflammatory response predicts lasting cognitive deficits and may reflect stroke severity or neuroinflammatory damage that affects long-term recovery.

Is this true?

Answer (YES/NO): NO